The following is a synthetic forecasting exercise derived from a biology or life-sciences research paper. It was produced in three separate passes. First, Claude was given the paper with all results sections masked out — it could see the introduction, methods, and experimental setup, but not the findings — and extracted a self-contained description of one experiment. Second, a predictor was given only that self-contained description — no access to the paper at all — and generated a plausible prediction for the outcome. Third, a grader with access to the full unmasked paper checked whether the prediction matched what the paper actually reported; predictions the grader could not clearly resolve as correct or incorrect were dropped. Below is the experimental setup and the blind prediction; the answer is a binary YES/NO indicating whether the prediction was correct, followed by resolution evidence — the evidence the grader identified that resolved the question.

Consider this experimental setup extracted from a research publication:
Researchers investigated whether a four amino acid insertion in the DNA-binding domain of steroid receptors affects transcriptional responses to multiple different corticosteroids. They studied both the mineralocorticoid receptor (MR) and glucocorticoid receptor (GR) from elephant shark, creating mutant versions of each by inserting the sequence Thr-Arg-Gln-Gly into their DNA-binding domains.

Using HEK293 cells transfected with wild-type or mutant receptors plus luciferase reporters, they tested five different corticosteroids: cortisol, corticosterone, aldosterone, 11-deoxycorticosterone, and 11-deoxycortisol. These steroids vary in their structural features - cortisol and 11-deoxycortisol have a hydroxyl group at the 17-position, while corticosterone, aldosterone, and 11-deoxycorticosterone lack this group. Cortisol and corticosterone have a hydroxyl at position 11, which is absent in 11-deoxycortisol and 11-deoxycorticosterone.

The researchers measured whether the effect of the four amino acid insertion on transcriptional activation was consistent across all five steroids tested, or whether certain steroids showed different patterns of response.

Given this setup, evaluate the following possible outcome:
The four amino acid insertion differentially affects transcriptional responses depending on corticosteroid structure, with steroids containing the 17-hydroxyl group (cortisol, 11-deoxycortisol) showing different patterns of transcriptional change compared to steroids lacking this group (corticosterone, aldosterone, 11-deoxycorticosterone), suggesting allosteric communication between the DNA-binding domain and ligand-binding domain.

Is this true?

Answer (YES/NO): NO